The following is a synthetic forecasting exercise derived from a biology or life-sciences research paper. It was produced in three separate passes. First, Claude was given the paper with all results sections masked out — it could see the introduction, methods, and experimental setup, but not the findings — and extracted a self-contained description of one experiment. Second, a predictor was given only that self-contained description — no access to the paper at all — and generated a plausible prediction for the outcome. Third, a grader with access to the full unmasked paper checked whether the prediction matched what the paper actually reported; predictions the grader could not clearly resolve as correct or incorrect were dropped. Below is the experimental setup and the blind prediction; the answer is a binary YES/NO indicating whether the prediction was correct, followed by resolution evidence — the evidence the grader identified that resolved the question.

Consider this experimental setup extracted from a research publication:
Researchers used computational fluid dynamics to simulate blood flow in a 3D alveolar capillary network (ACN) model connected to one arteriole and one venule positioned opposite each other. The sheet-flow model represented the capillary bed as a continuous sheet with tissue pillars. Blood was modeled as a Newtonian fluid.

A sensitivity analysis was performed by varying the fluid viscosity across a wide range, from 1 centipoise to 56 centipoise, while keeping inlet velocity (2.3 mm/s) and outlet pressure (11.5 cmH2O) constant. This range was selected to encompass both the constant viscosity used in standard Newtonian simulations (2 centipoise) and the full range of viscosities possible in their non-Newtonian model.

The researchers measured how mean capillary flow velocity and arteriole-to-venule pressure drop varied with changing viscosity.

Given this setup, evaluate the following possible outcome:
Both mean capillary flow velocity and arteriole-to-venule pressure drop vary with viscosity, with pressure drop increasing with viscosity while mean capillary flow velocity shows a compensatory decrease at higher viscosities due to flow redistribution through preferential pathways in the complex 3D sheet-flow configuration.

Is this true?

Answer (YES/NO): NO